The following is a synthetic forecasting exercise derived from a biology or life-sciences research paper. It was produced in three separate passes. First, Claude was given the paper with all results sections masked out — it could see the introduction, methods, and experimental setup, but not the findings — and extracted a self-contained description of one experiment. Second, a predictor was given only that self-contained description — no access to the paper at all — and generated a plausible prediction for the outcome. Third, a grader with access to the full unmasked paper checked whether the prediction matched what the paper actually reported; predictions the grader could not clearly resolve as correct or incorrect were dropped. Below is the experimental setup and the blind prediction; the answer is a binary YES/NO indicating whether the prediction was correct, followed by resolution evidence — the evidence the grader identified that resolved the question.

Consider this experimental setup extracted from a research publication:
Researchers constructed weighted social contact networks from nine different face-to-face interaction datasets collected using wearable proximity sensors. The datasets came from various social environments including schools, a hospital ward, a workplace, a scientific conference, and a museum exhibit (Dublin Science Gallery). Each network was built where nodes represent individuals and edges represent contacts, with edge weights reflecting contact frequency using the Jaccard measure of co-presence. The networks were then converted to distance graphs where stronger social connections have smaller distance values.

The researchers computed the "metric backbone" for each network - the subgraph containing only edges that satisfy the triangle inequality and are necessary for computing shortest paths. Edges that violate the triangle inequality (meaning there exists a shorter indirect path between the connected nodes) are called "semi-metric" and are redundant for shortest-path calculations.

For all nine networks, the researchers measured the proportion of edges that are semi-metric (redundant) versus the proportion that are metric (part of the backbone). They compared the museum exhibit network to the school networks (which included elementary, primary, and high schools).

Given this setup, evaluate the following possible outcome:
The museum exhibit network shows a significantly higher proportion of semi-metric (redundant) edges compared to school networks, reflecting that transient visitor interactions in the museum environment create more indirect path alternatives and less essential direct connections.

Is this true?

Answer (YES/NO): NO